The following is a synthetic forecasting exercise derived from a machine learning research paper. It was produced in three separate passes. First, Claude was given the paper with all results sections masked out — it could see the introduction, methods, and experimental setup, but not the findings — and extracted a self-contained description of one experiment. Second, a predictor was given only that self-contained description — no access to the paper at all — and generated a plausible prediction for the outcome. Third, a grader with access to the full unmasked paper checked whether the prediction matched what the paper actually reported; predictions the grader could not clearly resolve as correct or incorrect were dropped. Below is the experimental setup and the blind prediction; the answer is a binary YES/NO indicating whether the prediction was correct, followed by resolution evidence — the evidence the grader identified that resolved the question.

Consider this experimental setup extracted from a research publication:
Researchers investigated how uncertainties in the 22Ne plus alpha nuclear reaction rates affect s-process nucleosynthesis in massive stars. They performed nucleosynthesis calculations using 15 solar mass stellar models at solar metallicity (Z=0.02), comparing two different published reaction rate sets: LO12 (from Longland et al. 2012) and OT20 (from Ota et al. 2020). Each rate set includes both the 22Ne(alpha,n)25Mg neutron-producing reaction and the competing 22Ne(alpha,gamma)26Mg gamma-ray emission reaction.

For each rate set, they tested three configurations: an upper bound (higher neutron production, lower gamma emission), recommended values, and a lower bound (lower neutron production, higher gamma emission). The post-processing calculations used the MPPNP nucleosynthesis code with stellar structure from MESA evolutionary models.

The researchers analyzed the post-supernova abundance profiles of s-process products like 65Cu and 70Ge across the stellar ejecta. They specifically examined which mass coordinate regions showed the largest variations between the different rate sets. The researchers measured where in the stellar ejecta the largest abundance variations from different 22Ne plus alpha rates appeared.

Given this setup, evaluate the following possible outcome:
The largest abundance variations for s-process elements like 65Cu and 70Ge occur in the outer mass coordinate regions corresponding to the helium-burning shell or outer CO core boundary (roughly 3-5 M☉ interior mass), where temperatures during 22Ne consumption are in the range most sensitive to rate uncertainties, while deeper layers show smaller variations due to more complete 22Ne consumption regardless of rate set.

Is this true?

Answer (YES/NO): NO